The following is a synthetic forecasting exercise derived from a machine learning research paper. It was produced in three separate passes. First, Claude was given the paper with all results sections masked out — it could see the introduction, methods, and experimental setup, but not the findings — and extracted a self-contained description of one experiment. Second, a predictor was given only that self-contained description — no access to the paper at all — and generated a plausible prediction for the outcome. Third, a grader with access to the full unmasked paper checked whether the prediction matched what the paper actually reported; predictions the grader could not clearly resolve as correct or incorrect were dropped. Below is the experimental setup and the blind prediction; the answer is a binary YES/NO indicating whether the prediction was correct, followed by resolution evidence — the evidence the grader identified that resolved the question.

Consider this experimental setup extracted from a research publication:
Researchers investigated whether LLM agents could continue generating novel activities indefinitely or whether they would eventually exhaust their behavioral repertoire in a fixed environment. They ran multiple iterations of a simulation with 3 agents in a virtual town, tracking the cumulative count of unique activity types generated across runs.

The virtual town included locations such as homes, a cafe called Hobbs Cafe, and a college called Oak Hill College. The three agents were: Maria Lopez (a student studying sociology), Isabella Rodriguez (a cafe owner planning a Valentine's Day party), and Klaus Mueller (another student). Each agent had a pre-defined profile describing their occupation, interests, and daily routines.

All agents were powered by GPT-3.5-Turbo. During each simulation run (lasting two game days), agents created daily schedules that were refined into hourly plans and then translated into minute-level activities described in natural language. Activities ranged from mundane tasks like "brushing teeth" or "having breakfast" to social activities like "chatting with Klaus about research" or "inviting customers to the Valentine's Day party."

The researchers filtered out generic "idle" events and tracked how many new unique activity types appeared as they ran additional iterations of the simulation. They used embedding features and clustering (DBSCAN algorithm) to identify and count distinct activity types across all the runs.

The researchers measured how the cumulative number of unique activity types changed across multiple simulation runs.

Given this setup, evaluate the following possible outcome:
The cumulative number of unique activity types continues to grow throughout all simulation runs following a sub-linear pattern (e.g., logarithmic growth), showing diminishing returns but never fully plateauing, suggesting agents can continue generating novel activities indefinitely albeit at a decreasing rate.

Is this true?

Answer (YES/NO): NO